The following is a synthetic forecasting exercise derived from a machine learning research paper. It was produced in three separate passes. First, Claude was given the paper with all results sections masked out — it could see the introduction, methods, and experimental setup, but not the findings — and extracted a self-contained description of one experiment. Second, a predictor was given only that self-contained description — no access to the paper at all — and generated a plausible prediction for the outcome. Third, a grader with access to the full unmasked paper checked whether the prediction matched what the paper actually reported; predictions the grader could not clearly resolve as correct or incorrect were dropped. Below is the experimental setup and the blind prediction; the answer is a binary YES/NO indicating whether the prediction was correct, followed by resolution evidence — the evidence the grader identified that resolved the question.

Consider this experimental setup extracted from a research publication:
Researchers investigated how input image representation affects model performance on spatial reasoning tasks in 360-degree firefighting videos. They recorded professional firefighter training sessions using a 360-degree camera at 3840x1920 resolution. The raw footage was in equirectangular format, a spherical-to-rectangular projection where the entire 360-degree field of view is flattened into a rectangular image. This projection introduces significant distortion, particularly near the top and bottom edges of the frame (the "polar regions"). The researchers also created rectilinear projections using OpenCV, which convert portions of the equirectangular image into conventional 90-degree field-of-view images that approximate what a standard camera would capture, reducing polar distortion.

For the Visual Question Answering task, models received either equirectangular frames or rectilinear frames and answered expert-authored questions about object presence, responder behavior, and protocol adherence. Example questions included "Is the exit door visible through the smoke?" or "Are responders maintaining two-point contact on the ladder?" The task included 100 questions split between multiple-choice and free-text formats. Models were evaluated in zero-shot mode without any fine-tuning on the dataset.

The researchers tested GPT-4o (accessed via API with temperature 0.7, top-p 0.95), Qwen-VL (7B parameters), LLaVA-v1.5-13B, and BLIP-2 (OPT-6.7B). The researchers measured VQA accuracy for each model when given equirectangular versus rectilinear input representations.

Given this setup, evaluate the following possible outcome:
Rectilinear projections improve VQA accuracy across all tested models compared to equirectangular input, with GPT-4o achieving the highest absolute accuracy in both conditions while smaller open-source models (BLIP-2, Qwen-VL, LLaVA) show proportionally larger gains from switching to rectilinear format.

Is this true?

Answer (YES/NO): NO